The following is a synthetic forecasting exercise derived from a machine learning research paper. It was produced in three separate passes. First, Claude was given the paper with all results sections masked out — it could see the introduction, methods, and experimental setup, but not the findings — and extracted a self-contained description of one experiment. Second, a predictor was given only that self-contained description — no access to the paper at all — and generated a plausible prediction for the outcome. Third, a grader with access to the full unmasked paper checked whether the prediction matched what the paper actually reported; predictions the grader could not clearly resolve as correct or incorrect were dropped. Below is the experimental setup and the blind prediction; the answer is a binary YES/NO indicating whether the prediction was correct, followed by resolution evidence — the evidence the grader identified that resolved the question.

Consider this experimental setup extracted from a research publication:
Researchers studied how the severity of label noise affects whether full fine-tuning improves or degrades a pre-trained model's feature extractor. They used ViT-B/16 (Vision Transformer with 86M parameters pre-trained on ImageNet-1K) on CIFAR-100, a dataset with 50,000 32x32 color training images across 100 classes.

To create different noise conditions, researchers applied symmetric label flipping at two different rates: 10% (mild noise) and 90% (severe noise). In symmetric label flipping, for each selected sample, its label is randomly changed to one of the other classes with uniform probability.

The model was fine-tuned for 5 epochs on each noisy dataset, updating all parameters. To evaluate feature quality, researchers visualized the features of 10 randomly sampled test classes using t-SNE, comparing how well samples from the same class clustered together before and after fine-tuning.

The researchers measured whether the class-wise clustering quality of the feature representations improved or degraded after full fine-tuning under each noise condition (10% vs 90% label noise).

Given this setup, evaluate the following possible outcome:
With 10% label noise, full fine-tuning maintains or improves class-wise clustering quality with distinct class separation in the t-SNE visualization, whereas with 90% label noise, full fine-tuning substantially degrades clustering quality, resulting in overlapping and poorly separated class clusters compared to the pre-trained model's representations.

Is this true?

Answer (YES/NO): YES